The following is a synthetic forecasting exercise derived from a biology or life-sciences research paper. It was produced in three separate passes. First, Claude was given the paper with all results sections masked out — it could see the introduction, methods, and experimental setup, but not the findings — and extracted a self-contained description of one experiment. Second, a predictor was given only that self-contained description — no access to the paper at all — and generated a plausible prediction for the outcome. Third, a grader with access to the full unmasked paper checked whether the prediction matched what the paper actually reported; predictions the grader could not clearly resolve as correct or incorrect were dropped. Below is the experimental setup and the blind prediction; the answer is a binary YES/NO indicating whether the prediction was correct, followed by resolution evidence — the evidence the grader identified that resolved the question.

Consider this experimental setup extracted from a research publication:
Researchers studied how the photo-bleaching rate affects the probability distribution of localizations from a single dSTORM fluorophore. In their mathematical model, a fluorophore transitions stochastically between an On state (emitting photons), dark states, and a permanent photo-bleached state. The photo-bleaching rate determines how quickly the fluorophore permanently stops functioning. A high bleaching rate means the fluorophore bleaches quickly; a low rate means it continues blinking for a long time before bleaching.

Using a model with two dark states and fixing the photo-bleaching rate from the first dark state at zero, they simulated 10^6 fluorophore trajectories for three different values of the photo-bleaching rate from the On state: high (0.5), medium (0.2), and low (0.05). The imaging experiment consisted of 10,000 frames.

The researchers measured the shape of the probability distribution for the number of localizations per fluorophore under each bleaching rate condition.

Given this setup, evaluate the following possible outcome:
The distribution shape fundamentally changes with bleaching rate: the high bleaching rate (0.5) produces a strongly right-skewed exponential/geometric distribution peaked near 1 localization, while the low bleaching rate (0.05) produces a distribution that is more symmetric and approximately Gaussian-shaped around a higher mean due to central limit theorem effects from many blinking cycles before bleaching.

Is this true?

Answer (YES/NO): YES